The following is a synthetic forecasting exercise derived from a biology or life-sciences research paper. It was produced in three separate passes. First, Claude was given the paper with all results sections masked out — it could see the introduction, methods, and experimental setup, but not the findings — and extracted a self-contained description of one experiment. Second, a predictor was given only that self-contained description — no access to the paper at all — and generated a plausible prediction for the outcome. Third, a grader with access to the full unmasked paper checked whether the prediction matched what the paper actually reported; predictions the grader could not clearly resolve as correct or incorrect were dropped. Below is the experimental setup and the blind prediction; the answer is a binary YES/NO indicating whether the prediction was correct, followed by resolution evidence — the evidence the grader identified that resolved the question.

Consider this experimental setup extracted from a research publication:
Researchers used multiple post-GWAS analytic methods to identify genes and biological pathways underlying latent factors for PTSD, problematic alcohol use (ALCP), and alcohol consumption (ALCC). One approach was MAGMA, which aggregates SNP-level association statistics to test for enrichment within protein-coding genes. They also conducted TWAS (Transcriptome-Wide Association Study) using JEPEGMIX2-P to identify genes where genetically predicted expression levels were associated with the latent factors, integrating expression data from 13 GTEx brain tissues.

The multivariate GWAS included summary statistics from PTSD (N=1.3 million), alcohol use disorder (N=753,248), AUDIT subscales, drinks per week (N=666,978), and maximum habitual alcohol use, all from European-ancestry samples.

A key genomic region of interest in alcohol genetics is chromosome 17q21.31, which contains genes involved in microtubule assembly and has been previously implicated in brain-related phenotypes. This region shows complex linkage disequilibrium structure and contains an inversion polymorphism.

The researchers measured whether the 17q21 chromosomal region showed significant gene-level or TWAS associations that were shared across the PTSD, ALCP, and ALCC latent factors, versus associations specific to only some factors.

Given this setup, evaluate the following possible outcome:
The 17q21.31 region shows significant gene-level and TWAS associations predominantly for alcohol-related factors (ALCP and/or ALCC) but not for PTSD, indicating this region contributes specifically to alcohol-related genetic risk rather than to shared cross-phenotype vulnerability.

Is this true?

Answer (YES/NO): NO